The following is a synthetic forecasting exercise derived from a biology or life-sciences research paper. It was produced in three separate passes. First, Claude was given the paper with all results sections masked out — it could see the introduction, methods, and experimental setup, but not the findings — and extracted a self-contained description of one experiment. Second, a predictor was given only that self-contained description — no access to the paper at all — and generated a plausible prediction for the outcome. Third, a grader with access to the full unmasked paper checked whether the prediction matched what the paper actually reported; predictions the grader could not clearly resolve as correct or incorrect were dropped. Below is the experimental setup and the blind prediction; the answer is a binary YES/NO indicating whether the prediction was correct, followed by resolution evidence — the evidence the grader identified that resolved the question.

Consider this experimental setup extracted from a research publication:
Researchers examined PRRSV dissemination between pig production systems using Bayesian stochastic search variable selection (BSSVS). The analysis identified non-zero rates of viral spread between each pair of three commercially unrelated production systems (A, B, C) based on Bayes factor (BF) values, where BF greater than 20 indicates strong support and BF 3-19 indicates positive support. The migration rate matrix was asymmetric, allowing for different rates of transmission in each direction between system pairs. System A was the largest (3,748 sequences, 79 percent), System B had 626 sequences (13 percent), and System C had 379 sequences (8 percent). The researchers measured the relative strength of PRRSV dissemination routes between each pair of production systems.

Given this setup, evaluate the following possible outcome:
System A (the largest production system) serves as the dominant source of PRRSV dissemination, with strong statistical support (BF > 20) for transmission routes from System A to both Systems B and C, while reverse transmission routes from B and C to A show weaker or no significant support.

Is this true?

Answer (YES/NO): NO